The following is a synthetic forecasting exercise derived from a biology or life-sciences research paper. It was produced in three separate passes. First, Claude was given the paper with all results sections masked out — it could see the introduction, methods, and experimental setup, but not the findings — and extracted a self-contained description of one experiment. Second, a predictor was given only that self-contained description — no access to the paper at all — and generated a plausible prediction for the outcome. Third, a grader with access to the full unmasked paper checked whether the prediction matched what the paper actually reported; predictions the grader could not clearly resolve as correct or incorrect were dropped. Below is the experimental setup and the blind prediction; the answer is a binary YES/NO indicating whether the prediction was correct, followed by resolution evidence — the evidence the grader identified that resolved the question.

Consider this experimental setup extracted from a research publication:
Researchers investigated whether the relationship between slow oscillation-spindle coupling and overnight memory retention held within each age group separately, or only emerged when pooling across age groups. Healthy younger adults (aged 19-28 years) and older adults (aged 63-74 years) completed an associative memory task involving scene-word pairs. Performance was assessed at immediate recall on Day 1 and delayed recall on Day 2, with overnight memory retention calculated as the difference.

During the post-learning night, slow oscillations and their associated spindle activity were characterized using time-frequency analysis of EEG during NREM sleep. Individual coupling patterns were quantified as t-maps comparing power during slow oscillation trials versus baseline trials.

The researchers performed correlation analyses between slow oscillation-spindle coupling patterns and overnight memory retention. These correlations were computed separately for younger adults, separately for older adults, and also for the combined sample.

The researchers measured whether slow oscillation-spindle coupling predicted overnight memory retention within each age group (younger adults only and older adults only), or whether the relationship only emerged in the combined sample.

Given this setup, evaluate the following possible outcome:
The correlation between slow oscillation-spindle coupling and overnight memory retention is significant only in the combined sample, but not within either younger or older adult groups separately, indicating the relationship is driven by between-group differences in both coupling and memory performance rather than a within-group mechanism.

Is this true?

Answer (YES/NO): NO